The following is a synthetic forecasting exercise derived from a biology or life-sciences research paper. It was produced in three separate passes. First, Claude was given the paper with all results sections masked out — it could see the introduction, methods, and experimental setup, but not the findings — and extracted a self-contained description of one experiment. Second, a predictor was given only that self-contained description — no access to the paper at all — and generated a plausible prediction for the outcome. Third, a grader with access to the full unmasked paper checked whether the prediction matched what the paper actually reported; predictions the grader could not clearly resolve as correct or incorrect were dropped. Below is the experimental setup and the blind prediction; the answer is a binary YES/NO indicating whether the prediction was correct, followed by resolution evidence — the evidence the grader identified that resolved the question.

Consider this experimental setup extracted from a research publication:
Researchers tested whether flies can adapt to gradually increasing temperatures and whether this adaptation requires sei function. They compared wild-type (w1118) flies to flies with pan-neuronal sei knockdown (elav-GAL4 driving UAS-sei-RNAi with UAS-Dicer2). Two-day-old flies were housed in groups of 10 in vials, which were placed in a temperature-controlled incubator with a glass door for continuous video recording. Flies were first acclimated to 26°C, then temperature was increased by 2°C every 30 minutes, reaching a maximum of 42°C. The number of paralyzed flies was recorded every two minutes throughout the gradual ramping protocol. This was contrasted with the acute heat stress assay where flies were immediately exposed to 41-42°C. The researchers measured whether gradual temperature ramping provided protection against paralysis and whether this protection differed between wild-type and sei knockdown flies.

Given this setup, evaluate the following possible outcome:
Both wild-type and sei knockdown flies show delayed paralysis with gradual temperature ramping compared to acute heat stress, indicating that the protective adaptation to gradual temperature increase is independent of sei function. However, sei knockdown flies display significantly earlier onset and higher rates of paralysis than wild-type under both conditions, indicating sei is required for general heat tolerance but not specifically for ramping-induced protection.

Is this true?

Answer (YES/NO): NO